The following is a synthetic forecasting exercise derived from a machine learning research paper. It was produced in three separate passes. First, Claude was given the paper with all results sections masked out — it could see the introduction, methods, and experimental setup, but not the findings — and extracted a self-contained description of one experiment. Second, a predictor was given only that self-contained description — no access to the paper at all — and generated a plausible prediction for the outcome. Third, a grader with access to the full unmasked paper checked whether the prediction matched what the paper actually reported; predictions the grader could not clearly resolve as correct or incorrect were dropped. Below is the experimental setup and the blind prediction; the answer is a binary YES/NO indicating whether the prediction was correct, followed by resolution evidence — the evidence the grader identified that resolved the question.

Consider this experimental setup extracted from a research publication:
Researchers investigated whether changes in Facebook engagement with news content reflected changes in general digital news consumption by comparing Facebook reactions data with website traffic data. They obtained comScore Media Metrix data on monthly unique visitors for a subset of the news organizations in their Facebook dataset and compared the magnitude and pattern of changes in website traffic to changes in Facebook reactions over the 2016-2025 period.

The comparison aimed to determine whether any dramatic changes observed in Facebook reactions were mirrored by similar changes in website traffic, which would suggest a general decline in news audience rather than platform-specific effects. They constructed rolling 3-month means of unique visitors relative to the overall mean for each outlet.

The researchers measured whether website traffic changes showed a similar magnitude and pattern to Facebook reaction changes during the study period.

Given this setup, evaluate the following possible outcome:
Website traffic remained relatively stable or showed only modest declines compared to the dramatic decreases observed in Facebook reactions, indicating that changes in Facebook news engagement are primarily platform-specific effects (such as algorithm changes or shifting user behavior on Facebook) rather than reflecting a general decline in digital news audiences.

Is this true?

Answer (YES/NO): YES